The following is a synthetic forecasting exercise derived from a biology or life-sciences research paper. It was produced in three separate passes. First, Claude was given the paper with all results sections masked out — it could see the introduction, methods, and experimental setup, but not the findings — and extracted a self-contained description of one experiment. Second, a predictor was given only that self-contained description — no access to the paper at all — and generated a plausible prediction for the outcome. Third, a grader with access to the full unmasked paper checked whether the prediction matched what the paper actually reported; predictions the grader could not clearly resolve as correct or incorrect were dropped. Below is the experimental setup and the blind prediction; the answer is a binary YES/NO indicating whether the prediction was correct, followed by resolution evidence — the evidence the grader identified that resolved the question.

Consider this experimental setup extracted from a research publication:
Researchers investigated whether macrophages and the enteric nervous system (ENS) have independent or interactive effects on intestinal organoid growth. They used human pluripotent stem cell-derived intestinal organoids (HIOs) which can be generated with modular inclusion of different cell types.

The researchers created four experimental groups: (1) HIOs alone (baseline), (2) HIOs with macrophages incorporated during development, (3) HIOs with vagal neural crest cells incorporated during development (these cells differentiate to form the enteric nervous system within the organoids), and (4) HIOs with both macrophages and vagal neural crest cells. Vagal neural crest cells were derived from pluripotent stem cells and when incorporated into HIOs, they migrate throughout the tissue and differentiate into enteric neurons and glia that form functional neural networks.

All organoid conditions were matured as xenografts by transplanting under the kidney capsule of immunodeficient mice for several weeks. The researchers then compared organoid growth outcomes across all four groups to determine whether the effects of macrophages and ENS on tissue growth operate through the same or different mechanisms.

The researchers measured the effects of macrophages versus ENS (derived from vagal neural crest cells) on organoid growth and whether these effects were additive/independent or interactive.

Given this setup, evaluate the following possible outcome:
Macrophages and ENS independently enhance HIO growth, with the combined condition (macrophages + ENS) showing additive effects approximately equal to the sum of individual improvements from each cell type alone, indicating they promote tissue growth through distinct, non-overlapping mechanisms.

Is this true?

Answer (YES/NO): NO